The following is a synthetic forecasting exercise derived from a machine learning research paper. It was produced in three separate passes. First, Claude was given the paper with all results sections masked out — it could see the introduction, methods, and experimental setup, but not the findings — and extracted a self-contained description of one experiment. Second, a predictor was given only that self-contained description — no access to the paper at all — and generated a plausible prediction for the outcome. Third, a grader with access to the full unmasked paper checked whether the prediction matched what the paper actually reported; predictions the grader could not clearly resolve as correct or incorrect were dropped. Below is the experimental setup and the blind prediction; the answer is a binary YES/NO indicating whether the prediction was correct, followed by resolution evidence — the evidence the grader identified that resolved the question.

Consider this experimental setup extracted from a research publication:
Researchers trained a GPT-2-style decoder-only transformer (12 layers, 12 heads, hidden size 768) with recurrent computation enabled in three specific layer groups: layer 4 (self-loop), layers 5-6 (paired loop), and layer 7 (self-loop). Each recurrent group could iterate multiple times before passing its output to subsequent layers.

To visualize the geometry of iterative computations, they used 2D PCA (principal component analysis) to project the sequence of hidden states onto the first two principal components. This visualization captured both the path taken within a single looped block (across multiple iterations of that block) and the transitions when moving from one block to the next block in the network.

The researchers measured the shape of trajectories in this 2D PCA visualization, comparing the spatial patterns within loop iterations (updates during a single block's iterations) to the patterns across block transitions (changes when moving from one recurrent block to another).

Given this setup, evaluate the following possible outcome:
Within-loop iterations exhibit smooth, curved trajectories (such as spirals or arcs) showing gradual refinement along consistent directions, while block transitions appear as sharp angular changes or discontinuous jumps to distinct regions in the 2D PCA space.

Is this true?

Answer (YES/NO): YES